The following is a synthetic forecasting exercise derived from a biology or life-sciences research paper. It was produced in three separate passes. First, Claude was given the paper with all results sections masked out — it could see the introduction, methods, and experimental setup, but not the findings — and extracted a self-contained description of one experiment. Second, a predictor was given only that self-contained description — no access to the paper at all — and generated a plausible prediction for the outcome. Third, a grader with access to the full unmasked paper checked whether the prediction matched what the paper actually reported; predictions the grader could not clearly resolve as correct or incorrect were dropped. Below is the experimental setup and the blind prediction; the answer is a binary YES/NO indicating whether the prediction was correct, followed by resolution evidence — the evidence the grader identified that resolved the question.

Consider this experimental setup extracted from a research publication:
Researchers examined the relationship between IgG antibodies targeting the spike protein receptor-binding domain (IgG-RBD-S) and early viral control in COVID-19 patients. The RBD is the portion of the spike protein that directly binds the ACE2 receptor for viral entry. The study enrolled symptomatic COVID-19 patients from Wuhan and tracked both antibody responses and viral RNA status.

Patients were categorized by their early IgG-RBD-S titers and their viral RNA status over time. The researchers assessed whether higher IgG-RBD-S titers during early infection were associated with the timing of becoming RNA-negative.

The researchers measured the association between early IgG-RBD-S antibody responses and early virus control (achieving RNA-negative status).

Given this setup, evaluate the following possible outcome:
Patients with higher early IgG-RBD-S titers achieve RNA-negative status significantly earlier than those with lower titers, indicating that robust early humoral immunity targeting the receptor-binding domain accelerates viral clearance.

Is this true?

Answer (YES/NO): YES